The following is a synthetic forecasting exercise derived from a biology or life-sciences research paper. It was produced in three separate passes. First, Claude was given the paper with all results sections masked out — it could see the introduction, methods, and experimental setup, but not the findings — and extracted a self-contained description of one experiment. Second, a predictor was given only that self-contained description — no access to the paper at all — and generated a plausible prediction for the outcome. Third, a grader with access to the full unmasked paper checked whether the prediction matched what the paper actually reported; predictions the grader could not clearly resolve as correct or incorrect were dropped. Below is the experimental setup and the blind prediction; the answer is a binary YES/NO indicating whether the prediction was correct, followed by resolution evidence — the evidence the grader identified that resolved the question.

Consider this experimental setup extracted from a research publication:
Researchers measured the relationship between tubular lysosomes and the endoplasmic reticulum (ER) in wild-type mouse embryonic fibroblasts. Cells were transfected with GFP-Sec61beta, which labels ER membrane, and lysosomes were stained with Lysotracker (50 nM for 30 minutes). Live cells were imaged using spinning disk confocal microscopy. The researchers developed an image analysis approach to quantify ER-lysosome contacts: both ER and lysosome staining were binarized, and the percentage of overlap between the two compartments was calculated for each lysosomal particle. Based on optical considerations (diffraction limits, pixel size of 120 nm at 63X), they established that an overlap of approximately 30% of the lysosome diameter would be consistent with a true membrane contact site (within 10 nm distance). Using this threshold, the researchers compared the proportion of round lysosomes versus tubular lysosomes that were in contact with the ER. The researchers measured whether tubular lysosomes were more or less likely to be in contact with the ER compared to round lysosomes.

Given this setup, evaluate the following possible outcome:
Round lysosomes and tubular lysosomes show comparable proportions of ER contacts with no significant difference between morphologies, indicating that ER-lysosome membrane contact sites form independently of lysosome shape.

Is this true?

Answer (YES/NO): NO